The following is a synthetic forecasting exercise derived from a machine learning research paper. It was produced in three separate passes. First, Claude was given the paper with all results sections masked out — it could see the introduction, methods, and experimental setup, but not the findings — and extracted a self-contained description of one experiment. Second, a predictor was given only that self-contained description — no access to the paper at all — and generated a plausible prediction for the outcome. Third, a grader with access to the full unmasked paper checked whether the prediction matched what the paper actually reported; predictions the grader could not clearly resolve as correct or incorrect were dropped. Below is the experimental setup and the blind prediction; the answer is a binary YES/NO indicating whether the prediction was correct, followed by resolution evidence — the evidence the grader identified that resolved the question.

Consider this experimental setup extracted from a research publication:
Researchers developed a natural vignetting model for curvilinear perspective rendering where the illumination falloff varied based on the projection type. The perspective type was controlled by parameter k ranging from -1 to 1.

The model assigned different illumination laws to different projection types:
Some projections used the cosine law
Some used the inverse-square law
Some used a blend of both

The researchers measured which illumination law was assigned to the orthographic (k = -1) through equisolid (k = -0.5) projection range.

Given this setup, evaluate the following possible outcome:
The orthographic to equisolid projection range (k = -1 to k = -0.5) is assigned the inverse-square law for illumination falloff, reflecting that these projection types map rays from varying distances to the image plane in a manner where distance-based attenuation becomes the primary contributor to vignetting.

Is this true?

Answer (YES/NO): NO